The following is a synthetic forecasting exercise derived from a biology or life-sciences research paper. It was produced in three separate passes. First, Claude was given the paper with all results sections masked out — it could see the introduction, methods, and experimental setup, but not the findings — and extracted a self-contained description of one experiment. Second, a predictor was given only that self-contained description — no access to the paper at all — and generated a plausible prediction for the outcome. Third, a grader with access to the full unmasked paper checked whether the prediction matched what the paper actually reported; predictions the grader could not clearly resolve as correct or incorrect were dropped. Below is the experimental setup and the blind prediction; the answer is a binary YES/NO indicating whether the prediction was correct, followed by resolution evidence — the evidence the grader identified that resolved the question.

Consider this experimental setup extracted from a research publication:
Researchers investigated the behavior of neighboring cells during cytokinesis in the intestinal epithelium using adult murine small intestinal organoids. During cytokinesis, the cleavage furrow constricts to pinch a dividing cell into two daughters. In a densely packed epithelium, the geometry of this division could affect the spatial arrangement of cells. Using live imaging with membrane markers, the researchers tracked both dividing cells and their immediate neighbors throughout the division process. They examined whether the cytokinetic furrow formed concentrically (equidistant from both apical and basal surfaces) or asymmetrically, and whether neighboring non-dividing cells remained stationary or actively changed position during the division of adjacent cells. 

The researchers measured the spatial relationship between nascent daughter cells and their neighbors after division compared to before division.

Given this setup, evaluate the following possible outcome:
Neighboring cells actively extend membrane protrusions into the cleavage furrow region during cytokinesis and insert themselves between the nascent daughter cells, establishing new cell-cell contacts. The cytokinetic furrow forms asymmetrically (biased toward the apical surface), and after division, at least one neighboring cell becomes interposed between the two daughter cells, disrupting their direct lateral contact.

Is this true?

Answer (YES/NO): NO